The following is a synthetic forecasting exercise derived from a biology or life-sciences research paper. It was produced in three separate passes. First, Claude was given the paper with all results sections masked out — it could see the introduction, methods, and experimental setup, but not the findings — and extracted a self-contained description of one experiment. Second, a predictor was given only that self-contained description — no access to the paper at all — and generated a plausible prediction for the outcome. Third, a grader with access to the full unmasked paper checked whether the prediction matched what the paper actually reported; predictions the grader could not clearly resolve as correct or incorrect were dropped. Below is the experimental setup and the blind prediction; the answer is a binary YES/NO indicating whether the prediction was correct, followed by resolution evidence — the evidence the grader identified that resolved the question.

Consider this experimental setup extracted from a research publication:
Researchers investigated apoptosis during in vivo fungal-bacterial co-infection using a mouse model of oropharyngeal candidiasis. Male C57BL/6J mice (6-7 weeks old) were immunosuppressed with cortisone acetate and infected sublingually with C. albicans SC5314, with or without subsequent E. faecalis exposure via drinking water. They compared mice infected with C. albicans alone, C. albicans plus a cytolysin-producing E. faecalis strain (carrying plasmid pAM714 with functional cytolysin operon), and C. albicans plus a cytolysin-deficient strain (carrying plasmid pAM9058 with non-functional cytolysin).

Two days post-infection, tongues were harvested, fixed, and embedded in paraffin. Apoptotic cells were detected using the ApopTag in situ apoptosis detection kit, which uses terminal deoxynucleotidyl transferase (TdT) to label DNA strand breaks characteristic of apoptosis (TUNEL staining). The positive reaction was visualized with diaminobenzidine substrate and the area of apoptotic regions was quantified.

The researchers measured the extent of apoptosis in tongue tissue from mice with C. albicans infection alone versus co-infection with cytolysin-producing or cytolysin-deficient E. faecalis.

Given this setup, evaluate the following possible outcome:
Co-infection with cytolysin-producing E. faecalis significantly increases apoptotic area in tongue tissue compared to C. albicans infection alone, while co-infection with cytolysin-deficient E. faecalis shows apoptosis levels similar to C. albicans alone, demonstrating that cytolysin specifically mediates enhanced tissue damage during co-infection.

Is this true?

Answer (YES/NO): YES